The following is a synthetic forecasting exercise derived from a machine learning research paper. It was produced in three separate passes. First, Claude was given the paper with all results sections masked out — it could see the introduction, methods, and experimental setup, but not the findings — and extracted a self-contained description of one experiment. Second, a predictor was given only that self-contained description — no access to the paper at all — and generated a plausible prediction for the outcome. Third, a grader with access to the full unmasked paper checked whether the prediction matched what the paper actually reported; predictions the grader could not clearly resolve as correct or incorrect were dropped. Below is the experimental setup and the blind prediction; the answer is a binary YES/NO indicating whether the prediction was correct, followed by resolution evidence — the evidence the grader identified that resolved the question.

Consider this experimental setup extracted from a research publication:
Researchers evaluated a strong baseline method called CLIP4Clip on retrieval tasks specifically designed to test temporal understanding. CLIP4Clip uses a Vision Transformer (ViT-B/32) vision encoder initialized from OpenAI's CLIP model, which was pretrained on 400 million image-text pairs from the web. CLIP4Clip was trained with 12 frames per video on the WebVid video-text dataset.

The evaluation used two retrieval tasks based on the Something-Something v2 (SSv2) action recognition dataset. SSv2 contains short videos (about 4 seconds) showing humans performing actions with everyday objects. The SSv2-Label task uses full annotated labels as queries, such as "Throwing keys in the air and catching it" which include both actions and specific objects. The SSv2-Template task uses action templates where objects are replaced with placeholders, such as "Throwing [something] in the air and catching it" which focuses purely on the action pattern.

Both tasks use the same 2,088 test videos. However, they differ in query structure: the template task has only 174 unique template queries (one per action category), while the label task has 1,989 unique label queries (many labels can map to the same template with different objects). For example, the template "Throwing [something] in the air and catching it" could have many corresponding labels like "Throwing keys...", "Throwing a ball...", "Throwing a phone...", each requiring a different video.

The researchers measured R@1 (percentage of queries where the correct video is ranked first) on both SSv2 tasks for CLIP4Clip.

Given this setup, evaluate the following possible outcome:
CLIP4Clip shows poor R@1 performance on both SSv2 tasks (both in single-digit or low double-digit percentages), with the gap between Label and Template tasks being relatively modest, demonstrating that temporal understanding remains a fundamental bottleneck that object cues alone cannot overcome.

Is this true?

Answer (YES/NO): NO